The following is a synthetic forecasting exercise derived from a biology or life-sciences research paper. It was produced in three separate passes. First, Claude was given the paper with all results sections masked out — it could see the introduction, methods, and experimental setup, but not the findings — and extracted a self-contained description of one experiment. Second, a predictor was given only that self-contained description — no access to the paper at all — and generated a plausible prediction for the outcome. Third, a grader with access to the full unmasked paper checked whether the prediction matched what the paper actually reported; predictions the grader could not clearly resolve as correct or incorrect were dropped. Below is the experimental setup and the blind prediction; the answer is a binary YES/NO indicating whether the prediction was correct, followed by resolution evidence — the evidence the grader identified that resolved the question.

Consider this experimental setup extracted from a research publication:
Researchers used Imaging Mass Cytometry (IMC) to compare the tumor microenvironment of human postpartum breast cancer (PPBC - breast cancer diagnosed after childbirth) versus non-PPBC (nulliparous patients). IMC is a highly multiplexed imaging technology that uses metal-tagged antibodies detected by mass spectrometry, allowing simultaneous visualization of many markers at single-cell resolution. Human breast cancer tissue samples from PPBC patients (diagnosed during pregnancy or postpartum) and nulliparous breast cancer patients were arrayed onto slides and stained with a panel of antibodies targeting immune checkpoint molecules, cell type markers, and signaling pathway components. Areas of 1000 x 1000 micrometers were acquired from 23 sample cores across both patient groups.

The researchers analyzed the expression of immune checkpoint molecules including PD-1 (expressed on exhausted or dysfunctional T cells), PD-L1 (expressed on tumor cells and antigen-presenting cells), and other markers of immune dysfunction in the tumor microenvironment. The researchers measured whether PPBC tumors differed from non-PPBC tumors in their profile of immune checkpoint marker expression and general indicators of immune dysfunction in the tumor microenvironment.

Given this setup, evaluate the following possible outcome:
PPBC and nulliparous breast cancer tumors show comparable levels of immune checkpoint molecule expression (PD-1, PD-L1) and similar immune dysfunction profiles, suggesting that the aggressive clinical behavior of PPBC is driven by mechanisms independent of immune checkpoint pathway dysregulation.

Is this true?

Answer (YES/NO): NO